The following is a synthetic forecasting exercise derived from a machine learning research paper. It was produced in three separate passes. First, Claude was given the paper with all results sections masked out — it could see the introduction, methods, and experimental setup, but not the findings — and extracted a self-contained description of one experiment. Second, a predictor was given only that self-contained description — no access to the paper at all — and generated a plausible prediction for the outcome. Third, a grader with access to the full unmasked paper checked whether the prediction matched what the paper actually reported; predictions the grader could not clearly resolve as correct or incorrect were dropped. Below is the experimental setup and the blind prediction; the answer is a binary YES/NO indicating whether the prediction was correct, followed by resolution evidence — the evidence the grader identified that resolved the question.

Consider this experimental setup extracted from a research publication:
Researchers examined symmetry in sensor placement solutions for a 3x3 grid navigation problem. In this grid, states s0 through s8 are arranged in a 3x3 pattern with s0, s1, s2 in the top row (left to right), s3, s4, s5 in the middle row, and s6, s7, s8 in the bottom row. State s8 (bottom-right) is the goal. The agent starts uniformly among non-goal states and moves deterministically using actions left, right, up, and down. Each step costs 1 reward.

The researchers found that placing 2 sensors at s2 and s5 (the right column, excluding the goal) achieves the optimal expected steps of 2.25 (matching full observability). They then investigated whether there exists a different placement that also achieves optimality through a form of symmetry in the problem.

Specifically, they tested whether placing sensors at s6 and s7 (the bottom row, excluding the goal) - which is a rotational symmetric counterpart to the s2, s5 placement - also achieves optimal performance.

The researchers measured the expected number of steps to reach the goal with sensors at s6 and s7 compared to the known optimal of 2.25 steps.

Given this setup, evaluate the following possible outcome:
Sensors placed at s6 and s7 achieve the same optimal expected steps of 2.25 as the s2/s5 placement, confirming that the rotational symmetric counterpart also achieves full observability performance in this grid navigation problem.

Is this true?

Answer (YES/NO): YES